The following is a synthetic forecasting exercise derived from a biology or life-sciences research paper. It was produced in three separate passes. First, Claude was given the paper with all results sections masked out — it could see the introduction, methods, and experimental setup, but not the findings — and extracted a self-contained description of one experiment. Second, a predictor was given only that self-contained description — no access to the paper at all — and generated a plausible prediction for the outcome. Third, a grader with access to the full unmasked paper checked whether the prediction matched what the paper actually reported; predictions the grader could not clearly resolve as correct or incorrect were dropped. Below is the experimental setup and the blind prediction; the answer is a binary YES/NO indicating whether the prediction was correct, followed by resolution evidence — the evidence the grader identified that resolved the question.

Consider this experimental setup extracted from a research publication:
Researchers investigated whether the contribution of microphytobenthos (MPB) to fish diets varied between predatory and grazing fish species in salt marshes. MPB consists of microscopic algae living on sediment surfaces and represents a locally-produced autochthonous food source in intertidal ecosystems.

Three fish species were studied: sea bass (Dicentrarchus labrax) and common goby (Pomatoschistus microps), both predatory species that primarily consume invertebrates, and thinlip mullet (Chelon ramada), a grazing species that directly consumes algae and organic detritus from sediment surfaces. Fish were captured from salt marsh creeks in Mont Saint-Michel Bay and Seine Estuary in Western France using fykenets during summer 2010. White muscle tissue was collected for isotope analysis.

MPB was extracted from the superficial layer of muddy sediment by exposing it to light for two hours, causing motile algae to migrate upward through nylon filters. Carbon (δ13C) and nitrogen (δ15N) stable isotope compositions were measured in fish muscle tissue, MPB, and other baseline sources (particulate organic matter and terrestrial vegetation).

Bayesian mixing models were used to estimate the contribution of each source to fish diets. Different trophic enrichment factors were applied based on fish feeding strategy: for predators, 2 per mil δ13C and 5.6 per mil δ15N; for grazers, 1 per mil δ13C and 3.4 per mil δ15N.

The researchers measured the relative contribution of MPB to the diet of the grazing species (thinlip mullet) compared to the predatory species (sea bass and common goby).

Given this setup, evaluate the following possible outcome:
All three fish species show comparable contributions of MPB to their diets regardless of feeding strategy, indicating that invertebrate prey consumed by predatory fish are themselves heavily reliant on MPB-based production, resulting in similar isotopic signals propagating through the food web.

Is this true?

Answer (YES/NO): YES